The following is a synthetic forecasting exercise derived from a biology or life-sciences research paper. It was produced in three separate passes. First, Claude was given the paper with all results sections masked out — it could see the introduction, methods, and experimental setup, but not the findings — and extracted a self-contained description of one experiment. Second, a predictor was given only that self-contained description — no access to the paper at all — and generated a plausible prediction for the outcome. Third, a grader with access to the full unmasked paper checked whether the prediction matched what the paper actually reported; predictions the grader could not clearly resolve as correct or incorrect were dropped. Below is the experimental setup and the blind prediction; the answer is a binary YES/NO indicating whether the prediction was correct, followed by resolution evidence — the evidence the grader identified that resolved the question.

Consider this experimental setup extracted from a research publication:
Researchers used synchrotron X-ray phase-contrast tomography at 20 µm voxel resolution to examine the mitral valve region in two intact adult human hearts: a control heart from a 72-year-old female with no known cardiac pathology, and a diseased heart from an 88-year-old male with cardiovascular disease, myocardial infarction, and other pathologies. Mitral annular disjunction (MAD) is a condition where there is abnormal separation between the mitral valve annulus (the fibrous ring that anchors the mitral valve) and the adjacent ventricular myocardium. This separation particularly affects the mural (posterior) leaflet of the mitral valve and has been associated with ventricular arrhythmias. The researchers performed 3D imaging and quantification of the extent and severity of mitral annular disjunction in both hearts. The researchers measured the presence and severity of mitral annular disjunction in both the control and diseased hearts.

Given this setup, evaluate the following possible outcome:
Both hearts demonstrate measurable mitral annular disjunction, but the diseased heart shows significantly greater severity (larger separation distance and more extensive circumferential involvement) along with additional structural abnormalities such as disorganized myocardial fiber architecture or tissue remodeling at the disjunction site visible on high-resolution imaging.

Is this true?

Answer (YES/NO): NO